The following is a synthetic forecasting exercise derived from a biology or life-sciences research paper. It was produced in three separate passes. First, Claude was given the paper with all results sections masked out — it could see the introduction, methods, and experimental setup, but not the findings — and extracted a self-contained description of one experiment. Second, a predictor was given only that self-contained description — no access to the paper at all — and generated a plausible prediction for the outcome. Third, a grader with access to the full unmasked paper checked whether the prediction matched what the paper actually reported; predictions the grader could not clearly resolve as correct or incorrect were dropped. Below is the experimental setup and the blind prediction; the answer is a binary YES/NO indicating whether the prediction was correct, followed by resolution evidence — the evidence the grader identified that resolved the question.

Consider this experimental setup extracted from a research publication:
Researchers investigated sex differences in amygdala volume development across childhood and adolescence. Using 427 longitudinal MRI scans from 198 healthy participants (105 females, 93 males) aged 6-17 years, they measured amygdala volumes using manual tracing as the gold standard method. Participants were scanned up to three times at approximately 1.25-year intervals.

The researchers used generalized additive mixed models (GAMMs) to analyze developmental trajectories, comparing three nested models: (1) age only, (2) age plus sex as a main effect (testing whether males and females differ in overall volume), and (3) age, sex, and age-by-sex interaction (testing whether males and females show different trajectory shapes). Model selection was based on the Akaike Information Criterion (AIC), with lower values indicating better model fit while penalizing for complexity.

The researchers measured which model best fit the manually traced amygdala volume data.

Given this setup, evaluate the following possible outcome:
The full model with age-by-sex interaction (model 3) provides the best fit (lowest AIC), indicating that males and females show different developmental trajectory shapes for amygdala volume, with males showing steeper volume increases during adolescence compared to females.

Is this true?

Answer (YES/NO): NO